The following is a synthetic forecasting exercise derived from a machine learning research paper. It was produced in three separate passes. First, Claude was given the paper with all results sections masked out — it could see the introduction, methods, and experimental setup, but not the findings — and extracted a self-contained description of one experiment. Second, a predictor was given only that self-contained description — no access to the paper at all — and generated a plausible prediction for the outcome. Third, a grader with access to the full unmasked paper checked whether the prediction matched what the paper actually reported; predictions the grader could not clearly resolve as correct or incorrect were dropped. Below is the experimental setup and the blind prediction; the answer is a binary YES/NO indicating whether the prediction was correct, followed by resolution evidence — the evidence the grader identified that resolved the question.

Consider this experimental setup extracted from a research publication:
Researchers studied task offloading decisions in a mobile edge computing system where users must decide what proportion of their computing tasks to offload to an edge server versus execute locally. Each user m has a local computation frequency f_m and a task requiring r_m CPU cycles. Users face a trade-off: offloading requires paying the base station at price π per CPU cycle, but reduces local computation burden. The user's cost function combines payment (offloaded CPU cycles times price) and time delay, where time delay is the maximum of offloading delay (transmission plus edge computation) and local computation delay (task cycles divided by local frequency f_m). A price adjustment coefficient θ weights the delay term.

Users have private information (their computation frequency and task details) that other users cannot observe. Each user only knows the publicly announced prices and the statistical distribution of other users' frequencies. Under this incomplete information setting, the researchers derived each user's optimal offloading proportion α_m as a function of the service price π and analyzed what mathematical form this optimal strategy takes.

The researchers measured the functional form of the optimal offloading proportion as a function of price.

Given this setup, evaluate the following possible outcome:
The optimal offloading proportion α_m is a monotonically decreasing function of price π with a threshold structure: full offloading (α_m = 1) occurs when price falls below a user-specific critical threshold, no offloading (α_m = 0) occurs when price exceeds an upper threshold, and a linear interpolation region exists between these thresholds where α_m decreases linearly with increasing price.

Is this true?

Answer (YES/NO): NO